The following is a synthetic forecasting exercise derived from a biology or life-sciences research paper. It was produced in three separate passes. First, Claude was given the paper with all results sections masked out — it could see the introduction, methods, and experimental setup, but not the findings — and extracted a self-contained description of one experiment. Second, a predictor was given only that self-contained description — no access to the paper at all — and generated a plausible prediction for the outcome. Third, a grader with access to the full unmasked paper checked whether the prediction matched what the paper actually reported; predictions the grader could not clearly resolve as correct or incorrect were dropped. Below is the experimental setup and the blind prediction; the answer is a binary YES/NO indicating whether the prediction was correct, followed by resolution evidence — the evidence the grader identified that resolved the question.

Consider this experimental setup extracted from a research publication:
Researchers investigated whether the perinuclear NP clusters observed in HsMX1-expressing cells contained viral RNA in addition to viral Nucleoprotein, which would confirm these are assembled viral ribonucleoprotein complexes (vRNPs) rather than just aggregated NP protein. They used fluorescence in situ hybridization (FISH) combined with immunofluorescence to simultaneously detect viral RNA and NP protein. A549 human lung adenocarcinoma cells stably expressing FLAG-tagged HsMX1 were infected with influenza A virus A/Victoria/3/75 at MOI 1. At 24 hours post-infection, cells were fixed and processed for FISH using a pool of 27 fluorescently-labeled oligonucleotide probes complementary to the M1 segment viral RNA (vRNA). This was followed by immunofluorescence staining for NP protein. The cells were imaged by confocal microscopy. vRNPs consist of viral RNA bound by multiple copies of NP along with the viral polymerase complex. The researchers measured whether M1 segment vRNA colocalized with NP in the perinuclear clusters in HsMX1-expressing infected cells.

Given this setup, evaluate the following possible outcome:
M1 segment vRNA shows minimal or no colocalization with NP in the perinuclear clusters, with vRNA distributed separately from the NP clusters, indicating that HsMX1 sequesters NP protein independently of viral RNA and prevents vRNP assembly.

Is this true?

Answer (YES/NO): NO